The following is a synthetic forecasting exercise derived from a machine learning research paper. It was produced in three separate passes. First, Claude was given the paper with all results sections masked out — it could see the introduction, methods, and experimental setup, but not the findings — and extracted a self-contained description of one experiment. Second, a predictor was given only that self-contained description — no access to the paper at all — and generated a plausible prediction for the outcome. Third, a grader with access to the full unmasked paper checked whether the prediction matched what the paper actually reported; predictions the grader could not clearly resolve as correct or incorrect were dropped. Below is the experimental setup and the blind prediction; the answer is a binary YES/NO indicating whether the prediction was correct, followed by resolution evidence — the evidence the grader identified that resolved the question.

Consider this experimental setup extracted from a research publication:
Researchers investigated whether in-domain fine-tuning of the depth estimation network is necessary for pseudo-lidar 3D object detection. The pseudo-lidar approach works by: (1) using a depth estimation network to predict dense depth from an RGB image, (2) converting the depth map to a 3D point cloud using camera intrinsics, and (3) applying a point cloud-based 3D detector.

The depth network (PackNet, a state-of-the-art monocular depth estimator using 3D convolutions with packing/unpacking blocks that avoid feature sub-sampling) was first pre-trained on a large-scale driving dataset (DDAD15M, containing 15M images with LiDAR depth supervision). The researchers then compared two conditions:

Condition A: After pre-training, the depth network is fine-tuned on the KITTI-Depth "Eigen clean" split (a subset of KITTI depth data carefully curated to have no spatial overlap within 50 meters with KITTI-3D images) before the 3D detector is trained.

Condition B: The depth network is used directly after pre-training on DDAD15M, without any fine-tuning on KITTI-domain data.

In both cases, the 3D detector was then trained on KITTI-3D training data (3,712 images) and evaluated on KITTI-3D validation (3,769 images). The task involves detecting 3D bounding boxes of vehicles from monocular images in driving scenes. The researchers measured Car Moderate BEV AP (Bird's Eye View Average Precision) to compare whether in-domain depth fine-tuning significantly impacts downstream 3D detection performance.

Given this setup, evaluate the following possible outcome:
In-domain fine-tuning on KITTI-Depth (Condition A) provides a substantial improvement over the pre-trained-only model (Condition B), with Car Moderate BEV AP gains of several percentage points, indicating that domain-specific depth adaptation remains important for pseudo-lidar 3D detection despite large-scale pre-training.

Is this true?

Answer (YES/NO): YES